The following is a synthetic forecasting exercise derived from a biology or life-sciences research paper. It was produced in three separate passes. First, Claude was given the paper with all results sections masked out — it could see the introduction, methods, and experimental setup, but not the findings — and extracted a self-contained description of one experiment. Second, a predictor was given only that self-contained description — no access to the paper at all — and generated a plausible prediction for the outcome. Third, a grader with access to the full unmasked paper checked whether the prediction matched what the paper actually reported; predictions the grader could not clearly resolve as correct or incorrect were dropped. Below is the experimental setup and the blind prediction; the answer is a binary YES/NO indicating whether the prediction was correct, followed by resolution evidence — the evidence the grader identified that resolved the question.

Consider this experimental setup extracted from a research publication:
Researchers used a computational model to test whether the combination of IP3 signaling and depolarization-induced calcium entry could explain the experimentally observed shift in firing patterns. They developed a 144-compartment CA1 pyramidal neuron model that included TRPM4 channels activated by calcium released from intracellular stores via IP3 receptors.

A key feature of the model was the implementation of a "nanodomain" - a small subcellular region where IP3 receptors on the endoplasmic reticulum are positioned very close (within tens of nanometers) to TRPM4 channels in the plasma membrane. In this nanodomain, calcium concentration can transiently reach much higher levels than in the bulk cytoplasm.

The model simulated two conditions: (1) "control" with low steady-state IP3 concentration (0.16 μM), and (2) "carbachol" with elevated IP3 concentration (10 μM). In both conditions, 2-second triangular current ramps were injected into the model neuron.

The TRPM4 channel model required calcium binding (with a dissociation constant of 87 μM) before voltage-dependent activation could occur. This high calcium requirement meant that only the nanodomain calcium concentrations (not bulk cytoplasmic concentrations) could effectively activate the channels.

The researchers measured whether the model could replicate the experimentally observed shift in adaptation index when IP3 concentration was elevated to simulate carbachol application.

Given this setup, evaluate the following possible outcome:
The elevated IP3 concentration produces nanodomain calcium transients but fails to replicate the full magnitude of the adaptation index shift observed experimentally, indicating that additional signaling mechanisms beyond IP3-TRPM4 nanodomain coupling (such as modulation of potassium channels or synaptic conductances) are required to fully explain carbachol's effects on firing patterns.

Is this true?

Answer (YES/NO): NO